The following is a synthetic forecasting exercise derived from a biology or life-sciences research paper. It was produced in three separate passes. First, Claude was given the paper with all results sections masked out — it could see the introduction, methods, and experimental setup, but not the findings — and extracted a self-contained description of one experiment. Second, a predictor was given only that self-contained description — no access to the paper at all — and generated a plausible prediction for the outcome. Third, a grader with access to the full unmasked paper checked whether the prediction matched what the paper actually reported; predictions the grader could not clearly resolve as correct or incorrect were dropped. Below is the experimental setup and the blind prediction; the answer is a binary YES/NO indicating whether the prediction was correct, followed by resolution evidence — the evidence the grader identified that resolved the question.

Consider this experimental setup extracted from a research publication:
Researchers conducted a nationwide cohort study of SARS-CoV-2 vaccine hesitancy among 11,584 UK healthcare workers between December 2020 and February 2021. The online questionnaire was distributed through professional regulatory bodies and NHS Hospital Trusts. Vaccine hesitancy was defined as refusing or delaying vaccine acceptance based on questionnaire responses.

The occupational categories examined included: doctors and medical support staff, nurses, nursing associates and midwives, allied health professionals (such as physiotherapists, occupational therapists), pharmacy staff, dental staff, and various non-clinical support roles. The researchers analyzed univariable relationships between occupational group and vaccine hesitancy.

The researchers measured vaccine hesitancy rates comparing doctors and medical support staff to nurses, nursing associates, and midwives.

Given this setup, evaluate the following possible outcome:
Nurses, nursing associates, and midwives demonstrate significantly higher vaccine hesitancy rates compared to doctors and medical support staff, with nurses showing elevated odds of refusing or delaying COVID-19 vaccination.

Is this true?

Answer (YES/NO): NO